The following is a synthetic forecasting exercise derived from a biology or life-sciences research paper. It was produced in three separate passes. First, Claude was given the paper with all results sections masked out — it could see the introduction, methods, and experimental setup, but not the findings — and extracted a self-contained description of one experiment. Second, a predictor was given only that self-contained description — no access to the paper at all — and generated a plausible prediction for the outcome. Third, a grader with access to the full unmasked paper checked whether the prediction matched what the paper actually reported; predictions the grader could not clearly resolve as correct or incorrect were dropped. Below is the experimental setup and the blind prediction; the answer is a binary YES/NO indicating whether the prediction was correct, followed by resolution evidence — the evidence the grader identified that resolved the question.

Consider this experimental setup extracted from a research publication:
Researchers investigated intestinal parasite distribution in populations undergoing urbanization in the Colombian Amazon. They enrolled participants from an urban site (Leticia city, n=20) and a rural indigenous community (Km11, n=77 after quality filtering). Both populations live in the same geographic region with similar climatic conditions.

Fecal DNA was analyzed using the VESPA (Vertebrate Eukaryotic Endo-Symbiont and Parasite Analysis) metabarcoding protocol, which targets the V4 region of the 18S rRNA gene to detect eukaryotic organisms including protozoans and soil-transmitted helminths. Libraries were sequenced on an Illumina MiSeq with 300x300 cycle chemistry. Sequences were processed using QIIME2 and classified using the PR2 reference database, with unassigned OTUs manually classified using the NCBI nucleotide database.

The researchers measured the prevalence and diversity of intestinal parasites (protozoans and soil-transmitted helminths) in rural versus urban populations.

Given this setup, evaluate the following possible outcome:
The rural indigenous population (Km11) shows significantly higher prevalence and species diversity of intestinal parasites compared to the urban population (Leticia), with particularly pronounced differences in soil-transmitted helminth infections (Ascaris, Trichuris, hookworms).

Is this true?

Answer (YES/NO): NO